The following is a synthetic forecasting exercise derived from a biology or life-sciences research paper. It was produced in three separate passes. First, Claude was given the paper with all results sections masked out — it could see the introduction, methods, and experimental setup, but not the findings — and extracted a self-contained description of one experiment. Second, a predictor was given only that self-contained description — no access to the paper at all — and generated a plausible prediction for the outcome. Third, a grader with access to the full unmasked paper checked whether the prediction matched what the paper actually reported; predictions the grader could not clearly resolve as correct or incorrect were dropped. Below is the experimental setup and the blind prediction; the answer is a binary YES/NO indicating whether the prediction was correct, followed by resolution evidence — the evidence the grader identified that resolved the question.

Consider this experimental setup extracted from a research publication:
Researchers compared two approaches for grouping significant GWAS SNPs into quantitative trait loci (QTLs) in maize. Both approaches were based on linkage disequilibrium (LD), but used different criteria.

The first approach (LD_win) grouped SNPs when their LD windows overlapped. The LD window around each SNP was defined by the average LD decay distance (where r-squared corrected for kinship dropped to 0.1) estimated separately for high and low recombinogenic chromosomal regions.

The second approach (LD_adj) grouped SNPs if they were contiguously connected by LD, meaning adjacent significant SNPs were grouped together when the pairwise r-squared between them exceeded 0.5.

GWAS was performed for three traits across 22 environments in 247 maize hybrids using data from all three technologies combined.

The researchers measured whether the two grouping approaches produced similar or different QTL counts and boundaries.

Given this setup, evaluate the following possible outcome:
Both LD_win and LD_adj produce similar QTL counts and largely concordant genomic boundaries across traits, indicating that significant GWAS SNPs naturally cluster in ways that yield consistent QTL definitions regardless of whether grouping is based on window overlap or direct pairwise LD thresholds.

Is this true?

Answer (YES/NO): NO